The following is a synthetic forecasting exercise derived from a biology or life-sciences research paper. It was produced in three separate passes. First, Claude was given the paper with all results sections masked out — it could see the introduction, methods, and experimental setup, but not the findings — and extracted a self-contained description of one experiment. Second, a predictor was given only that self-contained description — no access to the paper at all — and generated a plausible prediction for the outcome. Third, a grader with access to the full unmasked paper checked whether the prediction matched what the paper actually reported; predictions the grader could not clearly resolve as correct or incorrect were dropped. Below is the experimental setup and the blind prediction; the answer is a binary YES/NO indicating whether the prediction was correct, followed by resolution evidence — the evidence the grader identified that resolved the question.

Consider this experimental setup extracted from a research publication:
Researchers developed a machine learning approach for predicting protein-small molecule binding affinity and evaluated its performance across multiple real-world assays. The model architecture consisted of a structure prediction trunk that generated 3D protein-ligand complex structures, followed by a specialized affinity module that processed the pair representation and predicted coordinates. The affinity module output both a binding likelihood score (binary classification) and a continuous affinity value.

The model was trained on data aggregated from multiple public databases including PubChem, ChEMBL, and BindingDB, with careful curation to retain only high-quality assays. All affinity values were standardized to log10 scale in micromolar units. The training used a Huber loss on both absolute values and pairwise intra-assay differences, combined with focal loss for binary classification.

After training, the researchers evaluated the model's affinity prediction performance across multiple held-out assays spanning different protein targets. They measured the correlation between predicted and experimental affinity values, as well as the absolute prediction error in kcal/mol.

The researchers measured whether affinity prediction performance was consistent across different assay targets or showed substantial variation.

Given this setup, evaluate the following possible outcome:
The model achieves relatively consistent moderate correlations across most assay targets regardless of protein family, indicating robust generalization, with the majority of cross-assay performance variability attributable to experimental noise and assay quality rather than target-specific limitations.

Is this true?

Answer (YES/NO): NO